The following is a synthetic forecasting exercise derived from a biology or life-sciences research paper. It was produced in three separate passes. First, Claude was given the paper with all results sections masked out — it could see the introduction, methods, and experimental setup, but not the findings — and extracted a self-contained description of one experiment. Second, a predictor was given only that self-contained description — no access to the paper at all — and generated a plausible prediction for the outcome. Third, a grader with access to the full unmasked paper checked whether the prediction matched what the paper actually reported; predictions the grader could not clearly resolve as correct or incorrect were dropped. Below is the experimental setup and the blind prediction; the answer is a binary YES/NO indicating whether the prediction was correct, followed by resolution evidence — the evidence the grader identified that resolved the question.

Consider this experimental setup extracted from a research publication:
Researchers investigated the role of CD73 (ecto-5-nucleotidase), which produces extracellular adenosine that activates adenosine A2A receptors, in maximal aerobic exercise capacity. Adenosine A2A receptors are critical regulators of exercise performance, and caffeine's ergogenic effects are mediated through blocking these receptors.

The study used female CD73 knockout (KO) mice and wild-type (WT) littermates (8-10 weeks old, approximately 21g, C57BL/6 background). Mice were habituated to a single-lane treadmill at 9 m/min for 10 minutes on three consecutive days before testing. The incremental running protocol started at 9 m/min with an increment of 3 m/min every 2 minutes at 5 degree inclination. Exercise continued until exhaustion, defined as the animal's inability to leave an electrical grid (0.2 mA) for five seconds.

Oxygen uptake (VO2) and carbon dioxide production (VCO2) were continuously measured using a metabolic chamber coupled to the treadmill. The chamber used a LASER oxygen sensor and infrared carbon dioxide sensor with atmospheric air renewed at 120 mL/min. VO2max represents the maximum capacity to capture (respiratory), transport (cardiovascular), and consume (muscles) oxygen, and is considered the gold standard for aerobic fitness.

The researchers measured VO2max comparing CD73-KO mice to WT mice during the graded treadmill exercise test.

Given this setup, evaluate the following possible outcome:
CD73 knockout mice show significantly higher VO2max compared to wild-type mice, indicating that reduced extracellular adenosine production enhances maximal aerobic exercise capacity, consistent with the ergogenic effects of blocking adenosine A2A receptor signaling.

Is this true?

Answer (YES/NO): NO